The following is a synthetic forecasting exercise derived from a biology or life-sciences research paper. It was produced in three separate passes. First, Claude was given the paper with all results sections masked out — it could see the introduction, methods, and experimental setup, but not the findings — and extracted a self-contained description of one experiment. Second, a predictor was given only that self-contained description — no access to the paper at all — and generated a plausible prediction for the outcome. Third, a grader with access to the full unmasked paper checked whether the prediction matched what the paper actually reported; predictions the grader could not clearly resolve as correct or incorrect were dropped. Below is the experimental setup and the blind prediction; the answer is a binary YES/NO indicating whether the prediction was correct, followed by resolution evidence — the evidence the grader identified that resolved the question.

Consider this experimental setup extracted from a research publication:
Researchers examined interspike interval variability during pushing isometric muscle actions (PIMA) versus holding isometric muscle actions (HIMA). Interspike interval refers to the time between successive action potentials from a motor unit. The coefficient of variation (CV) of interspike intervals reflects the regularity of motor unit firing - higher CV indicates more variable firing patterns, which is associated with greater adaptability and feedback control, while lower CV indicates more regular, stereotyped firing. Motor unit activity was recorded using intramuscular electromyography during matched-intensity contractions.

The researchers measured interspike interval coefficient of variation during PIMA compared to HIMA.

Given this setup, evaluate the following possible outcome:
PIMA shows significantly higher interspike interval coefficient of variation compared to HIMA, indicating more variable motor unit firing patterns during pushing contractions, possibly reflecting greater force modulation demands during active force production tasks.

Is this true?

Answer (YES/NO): NO